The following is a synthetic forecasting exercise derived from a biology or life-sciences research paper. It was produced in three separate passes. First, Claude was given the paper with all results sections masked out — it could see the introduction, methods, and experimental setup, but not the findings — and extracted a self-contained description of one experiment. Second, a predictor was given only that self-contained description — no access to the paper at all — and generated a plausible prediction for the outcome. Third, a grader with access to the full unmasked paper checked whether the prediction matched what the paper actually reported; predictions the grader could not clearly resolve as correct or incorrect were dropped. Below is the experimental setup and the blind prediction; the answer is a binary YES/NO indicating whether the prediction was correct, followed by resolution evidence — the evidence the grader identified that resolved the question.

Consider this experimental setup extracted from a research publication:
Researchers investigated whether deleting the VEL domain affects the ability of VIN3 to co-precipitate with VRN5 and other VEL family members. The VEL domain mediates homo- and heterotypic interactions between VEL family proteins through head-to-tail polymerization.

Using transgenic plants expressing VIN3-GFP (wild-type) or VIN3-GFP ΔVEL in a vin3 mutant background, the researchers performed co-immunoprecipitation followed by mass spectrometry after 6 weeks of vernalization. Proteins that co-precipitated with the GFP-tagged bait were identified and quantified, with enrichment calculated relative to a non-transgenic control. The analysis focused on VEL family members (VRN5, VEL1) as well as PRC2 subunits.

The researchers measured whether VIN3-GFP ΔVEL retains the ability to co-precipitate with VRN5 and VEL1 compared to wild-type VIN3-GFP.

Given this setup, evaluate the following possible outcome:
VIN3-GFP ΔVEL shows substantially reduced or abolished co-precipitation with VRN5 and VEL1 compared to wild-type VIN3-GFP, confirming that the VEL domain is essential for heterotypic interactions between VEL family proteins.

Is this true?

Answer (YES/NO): YES